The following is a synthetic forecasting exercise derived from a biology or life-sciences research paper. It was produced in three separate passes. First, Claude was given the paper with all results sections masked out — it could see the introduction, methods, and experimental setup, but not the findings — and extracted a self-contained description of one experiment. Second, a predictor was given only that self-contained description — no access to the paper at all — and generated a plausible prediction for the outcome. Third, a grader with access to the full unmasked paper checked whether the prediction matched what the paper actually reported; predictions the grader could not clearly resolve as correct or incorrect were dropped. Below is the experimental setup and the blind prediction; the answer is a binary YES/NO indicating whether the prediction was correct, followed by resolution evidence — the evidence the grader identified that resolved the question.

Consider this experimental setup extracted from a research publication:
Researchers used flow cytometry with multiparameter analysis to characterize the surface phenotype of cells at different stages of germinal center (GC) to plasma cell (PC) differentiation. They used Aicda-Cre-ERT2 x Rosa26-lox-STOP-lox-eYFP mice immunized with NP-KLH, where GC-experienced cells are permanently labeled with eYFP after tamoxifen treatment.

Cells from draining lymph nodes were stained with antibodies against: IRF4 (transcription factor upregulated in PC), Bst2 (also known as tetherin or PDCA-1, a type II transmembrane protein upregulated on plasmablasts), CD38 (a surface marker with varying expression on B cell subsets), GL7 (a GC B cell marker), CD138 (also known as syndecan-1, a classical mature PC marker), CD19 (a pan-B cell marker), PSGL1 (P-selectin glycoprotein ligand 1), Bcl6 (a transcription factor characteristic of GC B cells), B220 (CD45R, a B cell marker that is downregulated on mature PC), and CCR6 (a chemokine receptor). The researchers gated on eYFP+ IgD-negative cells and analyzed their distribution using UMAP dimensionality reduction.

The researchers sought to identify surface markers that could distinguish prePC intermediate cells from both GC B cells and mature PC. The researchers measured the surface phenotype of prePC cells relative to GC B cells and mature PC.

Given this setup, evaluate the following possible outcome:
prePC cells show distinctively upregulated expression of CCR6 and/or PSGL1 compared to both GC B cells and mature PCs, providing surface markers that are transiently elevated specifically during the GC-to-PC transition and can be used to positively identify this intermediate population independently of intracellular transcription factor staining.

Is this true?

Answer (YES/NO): NO